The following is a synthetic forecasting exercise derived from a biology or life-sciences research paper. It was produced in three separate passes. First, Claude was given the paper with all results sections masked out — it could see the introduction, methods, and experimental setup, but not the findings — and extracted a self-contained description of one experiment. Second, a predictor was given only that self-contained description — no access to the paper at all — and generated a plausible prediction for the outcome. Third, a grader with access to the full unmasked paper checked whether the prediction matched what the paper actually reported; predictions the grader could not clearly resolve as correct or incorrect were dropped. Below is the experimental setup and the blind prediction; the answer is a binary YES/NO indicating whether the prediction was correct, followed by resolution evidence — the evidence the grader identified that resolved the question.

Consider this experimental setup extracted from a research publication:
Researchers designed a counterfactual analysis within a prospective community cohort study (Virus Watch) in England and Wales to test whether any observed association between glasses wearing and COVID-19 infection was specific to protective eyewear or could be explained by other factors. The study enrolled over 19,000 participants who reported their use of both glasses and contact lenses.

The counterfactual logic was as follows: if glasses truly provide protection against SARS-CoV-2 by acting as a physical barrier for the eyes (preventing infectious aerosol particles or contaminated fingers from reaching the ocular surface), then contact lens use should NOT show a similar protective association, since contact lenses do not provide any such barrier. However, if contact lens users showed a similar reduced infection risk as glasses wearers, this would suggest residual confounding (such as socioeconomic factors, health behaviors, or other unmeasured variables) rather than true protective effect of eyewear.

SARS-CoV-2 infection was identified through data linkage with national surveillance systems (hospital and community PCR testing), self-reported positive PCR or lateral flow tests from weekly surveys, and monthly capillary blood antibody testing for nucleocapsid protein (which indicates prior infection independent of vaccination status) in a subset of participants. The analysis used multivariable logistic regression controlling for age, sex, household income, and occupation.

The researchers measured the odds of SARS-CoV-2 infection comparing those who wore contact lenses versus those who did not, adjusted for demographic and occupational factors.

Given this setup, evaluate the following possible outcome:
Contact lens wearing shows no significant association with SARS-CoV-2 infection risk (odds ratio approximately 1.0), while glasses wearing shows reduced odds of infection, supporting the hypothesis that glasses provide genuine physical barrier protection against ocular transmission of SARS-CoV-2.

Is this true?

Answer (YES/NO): YES